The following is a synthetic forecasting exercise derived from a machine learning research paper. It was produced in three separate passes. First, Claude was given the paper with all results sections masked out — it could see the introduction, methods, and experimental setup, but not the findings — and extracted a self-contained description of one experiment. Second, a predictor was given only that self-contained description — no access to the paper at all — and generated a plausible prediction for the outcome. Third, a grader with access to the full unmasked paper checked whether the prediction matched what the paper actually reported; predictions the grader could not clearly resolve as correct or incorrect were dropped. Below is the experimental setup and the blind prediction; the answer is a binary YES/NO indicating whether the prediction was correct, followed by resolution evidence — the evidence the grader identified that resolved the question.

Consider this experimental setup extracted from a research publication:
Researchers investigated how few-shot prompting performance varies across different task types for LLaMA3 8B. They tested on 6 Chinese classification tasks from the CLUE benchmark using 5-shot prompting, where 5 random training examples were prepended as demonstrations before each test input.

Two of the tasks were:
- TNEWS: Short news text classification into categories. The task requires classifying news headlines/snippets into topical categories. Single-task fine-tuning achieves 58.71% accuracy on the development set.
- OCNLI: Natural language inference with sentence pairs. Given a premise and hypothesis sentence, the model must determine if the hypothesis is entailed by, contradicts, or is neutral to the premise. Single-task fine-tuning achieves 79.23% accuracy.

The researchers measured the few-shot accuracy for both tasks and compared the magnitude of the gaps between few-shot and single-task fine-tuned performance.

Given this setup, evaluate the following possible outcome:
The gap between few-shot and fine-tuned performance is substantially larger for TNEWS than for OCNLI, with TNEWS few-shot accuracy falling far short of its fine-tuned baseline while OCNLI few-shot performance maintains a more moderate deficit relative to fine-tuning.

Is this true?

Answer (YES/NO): YES